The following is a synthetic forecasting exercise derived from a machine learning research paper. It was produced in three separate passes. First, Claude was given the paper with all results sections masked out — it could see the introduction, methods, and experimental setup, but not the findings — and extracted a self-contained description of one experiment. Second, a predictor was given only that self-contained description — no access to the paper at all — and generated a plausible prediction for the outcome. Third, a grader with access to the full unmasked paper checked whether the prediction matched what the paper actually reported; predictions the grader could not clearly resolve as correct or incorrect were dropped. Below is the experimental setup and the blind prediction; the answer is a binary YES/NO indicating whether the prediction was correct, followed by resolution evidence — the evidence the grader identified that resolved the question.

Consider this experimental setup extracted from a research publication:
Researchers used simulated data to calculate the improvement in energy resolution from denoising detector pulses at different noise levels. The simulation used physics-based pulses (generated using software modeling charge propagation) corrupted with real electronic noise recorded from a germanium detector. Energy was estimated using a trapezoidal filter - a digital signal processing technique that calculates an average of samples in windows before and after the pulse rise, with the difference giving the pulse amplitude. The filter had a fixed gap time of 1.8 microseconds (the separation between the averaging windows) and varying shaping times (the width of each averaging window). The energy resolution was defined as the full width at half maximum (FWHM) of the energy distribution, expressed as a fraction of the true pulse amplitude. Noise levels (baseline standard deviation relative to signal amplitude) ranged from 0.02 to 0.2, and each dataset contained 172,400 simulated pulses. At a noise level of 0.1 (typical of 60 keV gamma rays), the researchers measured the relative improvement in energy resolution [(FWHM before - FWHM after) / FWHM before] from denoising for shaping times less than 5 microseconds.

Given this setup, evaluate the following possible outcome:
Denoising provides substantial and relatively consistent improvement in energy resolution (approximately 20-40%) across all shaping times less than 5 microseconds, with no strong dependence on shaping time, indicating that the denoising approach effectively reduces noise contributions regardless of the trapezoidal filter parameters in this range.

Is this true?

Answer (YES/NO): NO